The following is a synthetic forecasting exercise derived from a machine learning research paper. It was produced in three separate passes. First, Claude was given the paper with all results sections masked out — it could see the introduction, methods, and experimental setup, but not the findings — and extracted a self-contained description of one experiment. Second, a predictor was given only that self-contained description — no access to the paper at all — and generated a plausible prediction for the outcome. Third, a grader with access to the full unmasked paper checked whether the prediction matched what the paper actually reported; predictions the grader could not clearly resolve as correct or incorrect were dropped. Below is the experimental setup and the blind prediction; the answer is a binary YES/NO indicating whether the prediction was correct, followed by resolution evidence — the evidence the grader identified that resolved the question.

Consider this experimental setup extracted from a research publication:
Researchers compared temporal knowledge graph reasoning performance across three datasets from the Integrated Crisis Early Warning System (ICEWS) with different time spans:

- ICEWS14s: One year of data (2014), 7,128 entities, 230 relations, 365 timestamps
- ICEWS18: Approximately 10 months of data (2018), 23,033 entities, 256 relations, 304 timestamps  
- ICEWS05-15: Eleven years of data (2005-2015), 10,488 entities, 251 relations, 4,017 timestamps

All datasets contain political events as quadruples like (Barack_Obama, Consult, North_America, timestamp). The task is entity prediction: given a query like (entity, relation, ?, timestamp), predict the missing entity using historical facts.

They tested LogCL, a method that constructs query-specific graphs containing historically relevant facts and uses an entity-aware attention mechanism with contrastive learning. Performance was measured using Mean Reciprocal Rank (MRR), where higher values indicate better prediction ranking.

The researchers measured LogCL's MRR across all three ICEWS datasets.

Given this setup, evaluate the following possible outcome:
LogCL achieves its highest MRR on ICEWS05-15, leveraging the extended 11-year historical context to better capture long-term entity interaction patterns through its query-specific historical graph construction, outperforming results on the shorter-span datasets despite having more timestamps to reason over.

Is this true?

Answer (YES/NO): YES